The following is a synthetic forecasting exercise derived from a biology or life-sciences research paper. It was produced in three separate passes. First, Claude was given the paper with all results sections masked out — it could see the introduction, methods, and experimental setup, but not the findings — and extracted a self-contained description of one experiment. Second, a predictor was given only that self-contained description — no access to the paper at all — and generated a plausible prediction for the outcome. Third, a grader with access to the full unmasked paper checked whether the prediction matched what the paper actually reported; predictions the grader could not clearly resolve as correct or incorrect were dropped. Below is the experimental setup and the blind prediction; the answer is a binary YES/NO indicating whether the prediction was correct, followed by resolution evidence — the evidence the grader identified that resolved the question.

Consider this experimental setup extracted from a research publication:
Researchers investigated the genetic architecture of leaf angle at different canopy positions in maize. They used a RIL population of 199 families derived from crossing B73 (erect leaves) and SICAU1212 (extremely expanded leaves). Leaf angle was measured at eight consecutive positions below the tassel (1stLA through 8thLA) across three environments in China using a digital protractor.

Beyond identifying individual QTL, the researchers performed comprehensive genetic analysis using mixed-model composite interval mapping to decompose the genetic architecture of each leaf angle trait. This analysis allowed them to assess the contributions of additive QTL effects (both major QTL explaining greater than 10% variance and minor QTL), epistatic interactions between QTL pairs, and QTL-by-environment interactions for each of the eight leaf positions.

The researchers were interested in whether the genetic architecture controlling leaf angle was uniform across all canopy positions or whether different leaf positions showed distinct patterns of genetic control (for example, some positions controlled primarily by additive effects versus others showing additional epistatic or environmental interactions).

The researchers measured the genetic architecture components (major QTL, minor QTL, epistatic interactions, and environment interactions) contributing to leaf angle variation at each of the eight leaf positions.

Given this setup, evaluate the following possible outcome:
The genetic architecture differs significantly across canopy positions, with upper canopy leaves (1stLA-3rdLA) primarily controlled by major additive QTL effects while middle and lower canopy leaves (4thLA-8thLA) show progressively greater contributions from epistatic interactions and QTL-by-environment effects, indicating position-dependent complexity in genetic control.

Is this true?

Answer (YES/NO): NO